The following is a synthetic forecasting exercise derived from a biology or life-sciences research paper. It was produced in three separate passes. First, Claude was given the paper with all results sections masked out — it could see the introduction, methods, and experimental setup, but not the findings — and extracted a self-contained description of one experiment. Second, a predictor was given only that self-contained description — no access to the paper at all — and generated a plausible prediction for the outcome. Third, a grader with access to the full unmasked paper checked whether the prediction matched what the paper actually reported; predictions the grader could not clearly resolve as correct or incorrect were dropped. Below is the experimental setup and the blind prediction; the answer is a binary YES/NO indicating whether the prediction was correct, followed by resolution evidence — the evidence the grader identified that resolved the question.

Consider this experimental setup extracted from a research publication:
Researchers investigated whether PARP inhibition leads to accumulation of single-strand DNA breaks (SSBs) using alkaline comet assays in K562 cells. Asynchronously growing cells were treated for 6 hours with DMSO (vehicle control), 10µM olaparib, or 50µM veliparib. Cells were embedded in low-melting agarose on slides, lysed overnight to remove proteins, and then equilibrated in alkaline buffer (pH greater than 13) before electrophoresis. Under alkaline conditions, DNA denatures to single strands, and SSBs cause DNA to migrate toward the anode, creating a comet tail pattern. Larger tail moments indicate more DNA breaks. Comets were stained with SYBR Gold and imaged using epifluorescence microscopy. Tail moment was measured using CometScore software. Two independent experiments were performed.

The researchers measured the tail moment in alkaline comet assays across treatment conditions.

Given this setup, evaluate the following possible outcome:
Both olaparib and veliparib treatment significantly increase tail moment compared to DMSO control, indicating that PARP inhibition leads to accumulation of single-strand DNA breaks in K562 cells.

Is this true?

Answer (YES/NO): YES